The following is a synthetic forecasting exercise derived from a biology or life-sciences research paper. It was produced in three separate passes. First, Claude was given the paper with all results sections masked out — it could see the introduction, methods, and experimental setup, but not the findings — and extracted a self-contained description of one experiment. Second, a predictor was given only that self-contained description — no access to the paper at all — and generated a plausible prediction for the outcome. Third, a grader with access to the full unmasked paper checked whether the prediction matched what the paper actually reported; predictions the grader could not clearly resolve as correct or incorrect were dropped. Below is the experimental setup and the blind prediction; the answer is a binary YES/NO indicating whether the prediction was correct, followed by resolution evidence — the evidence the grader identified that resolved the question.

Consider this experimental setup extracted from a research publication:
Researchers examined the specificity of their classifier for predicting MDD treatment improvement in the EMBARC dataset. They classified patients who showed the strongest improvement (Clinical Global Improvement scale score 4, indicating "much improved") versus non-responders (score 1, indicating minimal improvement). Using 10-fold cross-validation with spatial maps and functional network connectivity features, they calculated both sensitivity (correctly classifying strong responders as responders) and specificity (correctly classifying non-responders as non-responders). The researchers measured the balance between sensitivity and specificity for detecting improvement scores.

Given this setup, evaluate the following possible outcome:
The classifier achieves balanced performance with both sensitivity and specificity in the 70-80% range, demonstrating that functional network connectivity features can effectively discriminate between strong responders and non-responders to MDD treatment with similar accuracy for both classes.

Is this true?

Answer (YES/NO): NO